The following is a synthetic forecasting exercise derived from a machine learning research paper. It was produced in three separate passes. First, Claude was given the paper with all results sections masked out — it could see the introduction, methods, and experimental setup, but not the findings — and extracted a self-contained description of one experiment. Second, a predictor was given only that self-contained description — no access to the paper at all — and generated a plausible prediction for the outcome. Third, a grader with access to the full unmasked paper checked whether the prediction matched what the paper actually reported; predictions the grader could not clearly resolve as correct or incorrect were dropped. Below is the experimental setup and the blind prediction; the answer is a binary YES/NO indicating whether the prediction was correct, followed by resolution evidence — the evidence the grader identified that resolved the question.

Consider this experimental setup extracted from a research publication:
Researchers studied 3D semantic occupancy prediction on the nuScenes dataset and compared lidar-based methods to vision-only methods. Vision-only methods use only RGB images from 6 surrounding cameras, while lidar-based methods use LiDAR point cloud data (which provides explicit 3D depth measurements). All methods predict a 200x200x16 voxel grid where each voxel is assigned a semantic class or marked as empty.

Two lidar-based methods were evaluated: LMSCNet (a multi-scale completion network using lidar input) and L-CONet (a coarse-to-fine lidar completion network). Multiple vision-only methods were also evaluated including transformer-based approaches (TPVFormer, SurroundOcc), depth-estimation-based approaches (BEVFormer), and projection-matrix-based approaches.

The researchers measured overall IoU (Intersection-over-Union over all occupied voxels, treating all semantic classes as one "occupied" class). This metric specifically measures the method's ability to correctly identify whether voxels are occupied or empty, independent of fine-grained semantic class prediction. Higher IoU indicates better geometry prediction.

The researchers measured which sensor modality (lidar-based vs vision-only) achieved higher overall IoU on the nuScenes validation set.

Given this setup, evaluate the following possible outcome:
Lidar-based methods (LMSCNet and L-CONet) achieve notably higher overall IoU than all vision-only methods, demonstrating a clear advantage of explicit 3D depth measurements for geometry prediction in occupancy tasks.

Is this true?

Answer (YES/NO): YES